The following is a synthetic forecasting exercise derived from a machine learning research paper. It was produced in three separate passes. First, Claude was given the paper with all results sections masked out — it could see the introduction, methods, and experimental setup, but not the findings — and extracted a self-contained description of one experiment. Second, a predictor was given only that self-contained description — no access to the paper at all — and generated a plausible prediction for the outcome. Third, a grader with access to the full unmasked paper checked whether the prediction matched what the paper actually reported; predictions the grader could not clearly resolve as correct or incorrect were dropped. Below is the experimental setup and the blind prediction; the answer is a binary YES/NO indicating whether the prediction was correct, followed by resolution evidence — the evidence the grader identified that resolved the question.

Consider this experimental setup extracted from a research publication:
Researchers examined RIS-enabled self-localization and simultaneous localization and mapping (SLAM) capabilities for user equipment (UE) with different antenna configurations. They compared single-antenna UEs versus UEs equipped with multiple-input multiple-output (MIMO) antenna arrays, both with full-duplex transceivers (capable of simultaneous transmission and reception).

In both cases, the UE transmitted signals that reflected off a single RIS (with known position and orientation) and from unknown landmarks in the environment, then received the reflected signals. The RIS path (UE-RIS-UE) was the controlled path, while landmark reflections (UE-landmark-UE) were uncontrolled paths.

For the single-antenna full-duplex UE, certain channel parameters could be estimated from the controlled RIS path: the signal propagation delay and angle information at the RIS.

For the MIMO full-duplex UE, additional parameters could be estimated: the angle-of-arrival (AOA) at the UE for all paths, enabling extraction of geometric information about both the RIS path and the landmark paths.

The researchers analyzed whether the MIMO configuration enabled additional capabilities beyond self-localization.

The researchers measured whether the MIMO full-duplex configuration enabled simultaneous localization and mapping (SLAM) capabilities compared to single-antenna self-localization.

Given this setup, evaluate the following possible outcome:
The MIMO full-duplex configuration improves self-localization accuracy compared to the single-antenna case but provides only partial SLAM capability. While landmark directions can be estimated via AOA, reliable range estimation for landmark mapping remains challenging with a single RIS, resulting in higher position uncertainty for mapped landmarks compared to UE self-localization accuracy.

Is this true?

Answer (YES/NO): NO